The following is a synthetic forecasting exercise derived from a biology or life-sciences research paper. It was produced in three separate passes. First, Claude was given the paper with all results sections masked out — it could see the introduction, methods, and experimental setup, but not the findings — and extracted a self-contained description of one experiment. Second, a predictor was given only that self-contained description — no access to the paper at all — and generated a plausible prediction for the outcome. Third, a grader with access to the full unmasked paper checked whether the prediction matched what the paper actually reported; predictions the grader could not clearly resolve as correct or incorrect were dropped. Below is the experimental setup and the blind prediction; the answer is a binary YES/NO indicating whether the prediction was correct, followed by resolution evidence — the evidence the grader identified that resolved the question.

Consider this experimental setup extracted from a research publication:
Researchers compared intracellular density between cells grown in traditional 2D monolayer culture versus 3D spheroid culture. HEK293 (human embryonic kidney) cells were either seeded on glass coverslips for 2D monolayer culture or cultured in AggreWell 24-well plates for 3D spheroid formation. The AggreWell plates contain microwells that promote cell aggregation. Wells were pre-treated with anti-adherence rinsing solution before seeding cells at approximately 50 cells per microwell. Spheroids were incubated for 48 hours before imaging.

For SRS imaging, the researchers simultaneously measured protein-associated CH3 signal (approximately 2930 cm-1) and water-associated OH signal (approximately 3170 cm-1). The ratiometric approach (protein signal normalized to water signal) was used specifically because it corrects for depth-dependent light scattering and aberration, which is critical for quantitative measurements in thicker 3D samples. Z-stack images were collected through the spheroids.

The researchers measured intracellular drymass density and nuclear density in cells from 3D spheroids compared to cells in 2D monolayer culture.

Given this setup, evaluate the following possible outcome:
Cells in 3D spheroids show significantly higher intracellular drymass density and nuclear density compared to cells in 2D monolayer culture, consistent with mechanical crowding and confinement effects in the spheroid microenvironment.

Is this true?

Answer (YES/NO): YES